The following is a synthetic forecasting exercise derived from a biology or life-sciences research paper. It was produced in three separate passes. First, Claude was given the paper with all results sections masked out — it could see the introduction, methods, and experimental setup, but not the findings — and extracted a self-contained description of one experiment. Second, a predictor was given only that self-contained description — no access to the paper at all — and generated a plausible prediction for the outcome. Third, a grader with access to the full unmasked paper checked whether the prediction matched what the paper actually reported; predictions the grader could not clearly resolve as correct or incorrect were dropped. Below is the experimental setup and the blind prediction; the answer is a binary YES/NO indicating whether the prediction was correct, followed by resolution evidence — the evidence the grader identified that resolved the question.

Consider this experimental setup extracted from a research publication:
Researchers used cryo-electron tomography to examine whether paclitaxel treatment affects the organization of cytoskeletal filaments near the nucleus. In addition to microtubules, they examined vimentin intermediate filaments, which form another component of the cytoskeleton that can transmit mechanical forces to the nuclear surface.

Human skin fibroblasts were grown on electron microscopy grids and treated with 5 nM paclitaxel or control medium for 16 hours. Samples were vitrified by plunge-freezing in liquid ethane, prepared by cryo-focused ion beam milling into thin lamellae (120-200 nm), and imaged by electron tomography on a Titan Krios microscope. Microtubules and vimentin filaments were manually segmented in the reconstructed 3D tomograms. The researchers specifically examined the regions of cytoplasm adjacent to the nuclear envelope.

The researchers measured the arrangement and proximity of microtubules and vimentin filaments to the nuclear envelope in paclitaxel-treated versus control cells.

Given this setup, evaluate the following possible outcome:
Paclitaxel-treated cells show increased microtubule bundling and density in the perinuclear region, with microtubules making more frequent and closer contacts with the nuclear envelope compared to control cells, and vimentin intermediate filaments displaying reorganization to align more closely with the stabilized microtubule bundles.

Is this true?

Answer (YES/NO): YES